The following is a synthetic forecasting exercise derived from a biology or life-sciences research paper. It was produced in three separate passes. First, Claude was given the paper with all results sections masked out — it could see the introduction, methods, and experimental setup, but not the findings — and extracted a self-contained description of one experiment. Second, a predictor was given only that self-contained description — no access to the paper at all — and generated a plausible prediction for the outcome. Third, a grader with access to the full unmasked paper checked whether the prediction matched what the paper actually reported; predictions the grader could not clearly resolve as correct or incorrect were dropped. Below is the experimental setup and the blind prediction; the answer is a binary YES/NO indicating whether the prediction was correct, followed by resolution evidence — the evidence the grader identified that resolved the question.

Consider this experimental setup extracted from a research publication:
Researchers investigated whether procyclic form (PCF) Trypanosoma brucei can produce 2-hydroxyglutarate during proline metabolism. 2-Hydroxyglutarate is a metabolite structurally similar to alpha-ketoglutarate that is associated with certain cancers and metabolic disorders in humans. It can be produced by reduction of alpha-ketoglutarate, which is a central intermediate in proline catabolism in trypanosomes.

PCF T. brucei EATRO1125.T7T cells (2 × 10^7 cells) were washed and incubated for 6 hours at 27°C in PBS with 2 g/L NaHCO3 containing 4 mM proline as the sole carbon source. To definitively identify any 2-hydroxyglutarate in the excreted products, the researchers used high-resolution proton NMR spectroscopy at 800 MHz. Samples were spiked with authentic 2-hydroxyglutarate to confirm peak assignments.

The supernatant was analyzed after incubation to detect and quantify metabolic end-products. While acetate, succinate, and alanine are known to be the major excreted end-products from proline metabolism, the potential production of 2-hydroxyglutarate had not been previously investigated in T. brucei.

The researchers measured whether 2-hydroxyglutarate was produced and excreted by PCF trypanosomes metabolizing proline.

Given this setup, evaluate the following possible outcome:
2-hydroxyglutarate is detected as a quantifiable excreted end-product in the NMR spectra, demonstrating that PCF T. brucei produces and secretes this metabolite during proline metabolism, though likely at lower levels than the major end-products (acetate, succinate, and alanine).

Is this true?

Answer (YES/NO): NO